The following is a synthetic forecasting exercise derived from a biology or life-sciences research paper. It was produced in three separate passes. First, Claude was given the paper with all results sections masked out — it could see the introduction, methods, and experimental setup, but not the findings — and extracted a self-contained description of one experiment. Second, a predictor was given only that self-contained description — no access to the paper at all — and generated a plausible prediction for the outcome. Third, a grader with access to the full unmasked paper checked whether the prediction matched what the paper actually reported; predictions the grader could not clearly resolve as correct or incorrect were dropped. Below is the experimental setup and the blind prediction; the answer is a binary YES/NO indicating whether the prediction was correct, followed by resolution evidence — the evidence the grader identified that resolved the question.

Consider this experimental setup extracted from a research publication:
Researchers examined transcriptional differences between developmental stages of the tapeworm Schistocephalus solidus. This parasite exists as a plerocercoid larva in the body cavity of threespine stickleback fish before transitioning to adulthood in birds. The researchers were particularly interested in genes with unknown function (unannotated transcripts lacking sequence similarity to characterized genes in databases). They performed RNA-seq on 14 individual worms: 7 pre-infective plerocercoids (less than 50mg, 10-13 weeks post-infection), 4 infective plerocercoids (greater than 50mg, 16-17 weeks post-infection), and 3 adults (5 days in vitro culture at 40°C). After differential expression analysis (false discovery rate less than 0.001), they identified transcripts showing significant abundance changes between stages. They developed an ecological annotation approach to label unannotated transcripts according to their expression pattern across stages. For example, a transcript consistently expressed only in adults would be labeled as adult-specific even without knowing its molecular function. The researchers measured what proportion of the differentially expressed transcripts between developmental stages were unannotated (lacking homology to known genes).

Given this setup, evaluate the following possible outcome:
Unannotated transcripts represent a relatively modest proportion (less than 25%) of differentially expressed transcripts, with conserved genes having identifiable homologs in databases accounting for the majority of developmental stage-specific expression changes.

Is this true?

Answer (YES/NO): NO